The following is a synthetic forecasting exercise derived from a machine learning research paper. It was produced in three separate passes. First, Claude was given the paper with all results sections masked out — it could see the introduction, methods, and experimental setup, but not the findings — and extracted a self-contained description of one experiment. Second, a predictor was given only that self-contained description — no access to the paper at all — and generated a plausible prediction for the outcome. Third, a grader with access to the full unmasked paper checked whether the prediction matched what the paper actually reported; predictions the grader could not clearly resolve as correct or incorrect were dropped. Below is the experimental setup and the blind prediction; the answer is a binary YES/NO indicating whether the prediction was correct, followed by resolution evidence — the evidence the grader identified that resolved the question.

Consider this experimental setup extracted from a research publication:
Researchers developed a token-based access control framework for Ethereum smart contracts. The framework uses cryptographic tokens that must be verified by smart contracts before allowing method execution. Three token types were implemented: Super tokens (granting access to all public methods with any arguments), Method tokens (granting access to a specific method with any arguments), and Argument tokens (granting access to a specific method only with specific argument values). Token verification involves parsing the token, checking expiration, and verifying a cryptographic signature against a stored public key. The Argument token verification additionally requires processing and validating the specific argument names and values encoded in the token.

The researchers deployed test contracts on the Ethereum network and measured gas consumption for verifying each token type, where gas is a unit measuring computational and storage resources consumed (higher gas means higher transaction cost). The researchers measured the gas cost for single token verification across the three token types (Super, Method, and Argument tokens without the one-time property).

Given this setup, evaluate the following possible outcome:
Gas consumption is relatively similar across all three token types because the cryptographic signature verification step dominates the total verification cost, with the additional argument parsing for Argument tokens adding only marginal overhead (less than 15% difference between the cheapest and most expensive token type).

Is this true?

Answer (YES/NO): NO